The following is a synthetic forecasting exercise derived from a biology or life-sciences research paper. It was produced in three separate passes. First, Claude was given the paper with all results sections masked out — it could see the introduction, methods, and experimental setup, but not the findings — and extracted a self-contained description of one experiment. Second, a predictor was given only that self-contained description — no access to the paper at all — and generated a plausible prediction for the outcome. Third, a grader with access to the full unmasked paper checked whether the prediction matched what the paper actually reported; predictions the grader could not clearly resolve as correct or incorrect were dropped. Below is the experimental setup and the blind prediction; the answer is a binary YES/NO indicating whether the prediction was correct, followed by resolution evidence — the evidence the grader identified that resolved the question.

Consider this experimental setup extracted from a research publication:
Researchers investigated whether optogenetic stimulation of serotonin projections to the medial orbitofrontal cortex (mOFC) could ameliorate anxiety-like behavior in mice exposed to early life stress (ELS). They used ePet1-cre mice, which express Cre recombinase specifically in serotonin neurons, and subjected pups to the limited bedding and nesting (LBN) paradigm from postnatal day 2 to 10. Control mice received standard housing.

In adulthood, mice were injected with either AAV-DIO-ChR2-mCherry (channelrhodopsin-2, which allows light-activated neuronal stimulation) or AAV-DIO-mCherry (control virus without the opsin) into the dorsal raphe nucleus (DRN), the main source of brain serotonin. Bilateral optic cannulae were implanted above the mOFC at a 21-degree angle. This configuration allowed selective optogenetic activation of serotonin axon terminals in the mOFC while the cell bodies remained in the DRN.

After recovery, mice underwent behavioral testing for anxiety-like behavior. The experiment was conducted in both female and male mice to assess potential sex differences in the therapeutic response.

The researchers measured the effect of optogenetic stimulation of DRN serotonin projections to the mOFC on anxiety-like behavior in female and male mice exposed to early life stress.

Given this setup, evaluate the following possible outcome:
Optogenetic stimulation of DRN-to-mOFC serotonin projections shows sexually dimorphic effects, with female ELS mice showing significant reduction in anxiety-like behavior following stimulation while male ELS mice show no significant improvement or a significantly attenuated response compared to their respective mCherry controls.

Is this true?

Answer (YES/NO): NO